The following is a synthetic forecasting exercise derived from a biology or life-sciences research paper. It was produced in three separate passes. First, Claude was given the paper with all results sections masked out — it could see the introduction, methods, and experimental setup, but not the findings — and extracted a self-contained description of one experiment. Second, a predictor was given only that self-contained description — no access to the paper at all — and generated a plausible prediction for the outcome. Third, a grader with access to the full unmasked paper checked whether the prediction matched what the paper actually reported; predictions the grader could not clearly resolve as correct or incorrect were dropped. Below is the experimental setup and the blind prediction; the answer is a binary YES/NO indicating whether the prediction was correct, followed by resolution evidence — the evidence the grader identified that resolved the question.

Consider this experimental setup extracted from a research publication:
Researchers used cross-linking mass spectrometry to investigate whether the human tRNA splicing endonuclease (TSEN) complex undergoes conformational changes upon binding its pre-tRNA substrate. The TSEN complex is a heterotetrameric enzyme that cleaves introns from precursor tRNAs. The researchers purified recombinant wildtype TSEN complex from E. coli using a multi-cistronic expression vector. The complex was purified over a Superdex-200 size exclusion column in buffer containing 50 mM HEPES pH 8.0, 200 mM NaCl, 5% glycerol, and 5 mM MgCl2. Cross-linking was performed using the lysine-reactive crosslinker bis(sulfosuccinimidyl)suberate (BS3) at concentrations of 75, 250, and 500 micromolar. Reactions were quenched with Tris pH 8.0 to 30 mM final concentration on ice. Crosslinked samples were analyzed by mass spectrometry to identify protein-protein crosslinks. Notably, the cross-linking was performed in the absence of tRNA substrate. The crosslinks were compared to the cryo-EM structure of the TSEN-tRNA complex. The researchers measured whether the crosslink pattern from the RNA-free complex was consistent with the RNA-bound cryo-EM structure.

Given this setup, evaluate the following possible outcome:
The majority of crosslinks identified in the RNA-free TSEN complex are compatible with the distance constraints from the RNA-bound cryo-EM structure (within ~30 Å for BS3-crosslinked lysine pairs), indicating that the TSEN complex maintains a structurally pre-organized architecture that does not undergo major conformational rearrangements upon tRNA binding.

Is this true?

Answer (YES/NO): YES